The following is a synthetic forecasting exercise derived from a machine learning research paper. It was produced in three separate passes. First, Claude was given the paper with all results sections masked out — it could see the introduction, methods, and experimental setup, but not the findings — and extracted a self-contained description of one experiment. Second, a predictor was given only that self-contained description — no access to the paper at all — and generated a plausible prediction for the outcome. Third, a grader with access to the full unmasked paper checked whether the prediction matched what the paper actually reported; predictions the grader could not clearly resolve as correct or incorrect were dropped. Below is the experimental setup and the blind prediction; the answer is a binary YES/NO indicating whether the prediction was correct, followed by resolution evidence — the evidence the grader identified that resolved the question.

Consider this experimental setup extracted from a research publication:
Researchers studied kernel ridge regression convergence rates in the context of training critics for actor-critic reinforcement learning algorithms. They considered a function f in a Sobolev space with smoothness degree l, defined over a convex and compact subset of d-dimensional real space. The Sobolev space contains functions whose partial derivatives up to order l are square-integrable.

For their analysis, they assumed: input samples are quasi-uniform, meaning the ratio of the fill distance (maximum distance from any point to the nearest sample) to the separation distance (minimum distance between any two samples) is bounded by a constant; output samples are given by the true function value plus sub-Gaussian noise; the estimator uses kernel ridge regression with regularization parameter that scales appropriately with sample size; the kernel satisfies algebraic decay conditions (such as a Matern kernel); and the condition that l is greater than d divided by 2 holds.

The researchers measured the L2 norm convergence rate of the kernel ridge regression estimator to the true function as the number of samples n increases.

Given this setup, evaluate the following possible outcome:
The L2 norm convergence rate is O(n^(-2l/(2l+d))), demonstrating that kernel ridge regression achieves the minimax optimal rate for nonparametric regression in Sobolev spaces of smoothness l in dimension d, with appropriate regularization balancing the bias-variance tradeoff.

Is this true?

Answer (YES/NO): NO